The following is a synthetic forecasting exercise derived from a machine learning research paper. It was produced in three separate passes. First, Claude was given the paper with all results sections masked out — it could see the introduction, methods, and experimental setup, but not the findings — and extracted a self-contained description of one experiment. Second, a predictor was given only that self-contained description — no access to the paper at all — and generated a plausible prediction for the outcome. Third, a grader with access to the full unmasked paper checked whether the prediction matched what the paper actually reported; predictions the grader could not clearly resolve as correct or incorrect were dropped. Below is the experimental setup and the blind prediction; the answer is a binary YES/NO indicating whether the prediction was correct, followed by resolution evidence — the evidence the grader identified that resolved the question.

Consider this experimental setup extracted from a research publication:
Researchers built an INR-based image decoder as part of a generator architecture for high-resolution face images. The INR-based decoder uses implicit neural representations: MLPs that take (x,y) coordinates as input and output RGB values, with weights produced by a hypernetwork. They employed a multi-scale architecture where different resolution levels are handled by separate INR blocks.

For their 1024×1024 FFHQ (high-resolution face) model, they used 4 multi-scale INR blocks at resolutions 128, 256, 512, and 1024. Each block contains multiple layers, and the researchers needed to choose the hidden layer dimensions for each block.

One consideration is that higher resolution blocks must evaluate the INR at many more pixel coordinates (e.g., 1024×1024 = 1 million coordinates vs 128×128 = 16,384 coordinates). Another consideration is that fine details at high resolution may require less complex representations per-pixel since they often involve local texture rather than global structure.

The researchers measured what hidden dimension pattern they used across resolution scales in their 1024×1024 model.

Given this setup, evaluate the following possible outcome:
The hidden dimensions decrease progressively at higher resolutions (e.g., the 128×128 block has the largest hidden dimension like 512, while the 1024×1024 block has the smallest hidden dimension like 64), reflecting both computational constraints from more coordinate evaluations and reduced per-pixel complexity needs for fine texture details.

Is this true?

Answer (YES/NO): NO